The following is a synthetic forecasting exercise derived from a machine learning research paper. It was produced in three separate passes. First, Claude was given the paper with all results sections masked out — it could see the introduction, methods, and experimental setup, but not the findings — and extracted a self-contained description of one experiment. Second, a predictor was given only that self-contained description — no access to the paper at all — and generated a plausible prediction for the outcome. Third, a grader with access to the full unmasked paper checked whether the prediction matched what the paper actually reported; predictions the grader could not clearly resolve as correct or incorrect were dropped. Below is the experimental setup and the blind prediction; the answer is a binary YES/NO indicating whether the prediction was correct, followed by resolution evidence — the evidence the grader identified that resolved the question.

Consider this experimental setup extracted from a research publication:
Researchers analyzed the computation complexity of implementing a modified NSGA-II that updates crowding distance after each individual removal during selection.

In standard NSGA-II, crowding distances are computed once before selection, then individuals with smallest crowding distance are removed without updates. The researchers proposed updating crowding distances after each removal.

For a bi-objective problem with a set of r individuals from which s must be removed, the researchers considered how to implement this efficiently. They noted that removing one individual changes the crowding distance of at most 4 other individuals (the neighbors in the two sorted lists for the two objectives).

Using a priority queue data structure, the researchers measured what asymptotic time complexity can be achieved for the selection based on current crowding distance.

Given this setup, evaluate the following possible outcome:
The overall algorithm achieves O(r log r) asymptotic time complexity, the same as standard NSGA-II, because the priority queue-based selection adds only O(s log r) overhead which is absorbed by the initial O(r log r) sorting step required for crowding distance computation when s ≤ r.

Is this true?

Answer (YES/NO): YES